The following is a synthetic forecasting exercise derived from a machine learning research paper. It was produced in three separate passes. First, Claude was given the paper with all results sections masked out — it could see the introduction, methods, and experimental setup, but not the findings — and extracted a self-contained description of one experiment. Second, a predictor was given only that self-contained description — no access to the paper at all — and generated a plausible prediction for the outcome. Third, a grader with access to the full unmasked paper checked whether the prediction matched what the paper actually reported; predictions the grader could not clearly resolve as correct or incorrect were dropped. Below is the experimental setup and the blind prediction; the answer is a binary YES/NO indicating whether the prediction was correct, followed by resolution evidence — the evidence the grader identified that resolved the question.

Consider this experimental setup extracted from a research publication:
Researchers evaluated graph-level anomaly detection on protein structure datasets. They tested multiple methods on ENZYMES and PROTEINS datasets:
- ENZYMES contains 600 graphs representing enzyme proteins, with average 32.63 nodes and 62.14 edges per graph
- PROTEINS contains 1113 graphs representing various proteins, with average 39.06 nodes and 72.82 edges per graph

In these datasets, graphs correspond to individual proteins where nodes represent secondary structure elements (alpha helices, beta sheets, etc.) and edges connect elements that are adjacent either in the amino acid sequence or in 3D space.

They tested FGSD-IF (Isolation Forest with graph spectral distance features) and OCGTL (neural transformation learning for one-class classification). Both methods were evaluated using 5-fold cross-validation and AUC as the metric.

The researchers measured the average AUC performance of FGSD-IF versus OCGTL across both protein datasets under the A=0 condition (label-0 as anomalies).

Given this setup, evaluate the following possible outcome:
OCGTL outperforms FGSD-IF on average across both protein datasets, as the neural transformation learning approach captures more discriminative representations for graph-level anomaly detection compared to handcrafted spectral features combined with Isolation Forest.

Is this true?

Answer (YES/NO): YES